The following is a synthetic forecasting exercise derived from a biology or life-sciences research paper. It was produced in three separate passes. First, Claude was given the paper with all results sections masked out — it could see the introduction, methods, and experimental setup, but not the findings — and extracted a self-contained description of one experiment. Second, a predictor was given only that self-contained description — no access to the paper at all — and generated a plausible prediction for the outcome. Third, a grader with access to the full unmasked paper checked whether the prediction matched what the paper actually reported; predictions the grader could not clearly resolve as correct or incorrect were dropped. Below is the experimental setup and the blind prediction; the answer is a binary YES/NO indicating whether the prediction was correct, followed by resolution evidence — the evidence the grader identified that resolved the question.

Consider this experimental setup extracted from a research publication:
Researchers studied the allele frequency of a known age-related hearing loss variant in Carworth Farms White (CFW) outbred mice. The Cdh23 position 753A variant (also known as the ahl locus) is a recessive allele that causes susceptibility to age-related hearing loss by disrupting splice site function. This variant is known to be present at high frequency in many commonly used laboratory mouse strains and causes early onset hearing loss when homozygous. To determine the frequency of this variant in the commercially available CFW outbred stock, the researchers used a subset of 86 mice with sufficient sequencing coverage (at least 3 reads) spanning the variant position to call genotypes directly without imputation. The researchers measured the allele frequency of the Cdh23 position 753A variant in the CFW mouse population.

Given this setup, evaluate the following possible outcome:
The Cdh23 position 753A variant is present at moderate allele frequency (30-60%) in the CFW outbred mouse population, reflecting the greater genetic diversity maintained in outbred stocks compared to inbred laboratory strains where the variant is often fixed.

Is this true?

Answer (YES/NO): NO